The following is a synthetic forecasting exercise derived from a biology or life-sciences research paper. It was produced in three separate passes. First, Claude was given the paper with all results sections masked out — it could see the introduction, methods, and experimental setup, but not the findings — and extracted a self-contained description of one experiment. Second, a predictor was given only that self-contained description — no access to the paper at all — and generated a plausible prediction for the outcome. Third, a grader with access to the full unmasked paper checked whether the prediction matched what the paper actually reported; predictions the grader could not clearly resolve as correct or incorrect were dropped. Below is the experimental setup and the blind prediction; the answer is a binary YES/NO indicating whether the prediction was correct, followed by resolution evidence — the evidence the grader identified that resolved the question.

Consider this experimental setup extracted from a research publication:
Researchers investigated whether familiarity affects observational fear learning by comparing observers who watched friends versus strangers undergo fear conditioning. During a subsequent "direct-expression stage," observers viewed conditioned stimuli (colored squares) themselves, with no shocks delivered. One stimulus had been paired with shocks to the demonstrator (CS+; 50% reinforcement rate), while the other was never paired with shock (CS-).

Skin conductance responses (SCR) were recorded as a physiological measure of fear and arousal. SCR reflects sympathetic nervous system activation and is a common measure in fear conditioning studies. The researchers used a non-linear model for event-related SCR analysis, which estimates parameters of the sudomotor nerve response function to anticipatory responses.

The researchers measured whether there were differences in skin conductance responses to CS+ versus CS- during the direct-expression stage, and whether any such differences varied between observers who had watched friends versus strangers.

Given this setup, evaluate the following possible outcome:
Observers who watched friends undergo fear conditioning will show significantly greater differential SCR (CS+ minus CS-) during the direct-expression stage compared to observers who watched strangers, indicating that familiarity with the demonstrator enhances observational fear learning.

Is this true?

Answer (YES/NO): NO